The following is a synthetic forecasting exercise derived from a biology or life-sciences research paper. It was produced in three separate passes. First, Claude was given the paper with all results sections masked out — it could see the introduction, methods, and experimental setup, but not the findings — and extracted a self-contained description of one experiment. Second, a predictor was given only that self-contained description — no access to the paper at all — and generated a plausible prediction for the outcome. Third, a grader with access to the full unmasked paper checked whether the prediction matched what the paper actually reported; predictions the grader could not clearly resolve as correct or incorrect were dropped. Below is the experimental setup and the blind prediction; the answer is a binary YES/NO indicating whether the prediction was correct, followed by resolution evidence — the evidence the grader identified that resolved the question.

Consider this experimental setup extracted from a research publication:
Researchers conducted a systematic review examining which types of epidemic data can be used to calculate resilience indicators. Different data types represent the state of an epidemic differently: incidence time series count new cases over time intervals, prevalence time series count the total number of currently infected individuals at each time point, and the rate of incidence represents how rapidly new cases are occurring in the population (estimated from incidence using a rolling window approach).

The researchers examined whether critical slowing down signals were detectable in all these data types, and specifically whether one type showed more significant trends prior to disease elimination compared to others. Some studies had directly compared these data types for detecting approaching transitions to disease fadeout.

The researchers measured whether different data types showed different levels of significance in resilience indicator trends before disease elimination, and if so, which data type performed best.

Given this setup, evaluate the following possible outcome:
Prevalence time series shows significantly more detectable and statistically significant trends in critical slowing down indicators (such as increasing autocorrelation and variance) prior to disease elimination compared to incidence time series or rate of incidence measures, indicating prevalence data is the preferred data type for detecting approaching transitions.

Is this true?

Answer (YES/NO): NO